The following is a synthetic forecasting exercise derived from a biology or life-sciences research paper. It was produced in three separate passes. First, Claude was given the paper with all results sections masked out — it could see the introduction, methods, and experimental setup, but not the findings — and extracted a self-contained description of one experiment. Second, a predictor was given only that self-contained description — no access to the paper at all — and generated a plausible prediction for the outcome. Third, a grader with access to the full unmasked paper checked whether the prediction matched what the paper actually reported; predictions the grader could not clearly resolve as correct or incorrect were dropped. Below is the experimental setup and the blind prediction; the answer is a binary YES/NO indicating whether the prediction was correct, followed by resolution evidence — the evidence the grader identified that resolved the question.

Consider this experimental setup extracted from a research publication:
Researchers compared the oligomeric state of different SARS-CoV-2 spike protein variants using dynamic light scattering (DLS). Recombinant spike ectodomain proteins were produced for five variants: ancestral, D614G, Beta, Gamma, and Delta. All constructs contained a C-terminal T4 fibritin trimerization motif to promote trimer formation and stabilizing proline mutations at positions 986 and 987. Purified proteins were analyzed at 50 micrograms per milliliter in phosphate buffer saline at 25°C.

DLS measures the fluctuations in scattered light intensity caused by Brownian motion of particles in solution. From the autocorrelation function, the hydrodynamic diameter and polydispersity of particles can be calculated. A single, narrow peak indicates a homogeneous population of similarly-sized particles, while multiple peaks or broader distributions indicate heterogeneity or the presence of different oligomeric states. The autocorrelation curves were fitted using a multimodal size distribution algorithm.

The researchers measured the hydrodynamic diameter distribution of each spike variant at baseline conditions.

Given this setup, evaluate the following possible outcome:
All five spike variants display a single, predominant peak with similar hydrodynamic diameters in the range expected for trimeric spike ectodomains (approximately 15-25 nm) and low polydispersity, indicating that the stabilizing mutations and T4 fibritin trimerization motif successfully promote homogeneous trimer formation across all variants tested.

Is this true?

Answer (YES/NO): NO